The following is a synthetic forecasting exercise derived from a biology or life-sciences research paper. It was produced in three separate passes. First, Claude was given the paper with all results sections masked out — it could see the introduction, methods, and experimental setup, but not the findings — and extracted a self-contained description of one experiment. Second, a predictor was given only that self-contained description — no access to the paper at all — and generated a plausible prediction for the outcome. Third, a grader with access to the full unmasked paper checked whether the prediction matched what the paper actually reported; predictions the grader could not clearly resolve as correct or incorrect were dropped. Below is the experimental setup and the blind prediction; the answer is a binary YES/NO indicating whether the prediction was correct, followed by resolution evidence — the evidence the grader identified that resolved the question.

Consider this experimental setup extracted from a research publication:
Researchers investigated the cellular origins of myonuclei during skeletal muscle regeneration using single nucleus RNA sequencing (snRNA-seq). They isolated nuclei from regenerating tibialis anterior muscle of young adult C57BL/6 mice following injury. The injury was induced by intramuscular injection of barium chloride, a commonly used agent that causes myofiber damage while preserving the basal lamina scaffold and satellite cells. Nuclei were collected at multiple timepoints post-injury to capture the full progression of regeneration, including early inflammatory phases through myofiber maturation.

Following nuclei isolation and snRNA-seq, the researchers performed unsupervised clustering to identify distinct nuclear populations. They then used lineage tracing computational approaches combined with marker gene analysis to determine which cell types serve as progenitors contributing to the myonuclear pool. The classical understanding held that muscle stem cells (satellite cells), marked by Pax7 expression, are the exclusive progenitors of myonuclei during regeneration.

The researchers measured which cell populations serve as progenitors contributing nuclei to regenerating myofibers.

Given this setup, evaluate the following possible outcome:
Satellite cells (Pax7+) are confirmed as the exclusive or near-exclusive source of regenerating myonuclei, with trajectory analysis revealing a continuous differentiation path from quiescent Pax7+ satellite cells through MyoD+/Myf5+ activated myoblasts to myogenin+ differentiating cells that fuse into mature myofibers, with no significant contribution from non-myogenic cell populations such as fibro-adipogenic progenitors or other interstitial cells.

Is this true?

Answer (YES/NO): NO